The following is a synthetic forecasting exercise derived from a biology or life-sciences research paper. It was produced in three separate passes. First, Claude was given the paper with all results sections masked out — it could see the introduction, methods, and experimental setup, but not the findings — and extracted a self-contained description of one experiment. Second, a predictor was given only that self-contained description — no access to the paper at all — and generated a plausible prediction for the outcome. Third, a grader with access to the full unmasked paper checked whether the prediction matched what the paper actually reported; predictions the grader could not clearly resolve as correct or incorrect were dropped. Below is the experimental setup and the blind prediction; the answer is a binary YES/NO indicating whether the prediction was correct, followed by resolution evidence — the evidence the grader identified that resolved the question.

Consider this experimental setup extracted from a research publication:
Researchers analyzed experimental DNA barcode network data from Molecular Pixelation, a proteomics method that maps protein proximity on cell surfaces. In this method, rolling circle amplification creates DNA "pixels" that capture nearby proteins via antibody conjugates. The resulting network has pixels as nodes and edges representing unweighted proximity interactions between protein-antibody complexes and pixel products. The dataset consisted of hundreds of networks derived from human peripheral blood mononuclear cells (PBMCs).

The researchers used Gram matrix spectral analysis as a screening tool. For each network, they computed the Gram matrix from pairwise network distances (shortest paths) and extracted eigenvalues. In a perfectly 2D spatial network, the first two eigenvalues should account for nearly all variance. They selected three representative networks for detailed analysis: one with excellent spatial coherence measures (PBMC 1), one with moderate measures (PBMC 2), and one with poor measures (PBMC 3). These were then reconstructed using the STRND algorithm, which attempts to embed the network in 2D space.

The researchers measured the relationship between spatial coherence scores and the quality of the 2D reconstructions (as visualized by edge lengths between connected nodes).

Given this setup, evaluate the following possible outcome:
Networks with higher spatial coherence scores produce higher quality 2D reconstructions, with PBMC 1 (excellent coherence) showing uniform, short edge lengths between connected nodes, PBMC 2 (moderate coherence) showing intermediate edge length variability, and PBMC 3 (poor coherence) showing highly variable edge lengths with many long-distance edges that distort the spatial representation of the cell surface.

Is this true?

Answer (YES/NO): YES